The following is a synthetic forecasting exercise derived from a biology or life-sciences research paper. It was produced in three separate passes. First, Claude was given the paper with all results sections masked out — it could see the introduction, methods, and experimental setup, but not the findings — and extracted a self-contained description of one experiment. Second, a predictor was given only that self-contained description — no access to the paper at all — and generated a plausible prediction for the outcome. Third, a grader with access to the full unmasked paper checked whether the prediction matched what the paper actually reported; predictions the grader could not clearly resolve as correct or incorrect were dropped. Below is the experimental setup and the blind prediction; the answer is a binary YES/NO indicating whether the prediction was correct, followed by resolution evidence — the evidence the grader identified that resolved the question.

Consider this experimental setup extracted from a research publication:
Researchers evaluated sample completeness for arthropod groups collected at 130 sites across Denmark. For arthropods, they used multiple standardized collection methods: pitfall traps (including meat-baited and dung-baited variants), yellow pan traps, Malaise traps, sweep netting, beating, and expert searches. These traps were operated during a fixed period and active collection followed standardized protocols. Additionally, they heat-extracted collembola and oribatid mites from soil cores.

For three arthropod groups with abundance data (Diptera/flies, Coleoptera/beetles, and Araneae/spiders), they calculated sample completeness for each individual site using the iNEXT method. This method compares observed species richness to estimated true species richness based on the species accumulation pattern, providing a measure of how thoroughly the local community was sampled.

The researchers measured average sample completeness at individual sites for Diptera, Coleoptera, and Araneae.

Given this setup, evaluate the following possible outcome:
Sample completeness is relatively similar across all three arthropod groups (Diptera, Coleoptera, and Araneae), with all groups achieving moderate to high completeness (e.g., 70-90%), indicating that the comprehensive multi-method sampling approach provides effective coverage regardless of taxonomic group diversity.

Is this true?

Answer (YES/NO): NO